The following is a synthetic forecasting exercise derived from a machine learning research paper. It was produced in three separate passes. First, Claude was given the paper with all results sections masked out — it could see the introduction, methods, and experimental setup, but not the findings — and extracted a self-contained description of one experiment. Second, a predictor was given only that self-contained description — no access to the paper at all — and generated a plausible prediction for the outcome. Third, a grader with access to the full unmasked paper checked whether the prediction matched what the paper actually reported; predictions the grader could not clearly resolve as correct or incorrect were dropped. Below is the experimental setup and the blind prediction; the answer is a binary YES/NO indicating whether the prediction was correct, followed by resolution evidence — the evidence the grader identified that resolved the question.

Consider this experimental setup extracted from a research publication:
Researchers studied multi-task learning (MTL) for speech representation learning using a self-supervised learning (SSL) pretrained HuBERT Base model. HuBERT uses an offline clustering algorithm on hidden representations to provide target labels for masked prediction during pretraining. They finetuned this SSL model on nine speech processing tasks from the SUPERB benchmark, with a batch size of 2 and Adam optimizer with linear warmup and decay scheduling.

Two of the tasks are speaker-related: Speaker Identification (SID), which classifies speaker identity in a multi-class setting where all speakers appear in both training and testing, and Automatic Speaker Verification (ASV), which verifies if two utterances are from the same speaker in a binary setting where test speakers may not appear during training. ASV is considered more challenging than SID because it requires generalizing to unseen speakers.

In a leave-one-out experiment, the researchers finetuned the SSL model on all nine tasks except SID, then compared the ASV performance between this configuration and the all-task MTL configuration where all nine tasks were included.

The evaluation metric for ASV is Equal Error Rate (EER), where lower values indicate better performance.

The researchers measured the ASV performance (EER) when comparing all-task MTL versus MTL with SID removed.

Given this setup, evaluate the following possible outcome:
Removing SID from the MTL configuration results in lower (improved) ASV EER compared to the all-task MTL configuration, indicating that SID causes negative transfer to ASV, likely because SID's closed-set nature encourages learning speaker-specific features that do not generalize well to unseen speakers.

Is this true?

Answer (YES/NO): NO